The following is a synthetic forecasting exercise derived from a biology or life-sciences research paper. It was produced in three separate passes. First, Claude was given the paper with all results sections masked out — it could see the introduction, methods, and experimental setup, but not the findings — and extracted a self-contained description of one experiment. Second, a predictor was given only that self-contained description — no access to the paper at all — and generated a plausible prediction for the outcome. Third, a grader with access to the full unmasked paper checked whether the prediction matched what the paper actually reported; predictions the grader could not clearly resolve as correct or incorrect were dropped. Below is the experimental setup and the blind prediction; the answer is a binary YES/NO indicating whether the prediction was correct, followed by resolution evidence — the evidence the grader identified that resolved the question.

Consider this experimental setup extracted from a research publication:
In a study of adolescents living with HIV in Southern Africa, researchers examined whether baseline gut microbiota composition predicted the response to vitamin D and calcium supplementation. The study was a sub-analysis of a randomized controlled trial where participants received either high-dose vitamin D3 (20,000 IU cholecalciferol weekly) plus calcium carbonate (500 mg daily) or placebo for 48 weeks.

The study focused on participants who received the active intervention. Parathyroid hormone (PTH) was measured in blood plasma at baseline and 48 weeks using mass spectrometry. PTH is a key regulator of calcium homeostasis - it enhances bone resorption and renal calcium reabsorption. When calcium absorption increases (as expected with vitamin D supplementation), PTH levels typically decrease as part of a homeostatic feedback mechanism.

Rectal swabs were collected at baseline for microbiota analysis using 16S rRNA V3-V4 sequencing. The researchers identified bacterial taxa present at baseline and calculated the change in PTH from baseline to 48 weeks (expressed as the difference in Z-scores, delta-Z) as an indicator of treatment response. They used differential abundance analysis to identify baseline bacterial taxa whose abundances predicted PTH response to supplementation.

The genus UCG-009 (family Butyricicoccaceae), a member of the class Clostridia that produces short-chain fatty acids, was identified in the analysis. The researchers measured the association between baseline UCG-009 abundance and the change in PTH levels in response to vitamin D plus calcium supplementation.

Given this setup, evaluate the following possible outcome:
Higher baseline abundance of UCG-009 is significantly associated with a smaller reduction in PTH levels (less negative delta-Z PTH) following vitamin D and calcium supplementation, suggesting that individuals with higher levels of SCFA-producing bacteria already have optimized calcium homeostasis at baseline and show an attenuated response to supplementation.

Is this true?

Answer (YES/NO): YES